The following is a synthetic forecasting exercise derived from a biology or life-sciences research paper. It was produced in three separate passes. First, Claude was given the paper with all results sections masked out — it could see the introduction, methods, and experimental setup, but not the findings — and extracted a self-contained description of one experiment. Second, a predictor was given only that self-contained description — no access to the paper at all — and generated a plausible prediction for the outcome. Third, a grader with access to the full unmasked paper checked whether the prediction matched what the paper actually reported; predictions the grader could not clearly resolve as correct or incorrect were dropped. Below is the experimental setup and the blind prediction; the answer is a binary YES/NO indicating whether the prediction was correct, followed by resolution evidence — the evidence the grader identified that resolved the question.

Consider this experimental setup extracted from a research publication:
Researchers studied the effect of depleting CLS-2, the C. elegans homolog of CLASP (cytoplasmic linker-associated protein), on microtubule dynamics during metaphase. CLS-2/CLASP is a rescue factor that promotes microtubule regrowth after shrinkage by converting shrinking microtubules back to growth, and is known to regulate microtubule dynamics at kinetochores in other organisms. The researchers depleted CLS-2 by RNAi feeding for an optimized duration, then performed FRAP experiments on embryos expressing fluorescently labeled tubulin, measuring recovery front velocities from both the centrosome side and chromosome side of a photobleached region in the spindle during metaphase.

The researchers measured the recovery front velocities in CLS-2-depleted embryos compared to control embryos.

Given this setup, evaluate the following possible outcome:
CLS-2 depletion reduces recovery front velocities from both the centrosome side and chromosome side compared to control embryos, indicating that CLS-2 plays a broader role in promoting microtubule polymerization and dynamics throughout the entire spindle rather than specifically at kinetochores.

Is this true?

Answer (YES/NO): NO